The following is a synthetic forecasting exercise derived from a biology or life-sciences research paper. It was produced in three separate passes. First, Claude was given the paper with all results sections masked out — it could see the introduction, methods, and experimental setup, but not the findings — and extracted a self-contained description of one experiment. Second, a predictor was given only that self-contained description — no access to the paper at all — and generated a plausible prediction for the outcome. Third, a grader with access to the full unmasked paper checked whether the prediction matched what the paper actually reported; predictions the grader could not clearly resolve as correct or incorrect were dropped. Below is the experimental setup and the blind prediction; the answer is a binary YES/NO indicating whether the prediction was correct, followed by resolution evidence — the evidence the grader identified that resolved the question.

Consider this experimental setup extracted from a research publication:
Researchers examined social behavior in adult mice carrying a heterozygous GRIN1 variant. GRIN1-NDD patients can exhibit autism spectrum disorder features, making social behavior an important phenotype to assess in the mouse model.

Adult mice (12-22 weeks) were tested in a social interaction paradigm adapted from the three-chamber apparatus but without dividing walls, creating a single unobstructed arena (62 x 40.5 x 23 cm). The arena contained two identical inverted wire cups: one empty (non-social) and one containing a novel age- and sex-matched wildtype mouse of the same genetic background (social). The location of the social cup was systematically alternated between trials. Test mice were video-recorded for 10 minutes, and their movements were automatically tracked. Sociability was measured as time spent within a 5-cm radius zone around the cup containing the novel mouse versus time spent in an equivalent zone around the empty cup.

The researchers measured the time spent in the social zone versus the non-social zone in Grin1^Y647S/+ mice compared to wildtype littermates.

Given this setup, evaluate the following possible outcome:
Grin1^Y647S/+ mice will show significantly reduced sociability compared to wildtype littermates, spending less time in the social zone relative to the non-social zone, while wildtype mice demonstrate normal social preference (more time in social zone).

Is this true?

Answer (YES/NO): NO